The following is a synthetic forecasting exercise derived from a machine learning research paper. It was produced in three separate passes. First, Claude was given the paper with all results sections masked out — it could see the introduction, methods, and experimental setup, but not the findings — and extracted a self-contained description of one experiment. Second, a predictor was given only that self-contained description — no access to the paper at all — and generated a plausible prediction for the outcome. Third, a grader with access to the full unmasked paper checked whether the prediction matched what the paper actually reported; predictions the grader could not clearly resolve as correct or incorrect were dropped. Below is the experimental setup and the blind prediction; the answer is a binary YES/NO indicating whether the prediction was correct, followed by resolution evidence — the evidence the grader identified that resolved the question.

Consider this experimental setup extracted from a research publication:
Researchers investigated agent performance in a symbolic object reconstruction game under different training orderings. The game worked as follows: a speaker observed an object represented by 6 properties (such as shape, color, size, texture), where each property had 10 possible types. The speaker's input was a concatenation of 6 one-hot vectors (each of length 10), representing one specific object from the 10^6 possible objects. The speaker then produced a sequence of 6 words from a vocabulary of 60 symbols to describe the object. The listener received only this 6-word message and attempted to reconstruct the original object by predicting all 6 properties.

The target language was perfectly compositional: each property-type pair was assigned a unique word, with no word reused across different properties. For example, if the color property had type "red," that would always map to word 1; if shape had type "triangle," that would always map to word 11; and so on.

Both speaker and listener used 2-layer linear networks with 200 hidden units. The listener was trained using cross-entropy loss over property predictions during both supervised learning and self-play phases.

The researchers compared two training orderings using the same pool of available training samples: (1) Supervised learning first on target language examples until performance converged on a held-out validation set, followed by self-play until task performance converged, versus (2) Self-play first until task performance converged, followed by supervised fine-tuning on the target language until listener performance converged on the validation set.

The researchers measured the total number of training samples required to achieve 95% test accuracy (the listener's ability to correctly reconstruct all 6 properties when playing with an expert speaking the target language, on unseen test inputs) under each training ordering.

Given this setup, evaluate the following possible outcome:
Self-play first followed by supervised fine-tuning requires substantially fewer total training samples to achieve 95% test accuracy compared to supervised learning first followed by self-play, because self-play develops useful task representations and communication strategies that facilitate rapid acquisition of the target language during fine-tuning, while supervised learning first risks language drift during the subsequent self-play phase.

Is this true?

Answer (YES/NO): NO